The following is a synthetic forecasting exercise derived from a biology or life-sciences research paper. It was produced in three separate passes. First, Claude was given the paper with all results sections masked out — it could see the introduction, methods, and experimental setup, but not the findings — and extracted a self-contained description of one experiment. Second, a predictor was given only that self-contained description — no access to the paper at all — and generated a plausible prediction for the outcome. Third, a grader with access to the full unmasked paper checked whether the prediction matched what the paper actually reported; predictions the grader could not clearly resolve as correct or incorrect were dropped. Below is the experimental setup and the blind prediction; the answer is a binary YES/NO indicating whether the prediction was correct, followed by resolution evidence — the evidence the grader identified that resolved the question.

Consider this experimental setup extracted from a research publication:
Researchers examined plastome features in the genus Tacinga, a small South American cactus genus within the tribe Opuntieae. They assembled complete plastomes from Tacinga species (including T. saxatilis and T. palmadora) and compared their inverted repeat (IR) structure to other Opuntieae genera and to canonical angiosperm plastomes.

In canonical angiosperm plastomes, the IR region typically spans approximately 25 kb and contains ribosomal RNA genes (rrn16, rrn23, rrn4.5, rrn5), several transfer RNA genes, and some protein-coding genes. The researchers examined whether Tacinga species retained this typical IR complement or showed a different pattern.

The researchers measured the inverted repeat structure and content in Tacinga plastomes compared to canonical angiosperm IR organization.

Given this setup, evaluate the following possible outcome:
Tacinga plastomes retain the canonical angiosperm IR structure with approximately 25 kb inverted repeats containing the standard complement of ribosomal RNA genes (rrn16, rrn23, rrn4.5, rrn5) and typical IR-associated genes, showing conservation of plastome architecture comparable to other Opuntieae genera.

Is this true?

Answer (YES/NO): NO